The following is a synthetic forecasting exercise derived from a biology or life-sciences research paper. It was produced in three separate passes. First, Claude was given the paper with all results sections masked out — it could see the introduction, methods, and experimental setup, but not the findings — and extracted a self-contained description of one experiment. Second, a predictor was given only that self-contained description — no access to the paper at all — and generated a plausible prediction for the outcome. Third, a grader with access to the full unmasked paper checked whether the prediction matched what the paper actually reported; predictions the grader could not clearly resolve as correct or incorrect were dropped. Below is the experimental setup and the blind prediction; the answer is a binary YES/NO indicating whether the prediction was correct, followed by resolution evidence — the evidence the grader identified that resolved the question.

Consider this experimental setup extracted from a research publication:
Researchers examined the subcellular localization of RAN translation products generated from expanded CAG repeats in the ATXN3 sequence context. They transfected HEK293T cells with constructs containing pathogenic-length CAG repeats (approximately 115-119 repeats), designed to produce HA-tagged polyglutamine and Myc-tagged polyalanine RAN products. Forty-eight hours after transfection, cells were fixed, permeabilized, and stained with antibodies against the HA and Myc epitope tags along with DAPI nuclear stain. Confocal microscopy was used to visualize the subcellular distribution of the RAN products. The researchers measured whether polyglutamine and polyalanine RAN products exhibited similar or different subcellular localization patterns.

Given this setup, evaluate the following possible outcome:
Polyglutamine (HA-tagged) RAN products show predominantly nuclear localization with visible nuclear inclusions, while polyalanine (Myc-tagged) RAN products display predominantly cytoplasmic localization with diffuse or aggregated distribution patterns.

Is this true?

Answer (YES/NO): NO